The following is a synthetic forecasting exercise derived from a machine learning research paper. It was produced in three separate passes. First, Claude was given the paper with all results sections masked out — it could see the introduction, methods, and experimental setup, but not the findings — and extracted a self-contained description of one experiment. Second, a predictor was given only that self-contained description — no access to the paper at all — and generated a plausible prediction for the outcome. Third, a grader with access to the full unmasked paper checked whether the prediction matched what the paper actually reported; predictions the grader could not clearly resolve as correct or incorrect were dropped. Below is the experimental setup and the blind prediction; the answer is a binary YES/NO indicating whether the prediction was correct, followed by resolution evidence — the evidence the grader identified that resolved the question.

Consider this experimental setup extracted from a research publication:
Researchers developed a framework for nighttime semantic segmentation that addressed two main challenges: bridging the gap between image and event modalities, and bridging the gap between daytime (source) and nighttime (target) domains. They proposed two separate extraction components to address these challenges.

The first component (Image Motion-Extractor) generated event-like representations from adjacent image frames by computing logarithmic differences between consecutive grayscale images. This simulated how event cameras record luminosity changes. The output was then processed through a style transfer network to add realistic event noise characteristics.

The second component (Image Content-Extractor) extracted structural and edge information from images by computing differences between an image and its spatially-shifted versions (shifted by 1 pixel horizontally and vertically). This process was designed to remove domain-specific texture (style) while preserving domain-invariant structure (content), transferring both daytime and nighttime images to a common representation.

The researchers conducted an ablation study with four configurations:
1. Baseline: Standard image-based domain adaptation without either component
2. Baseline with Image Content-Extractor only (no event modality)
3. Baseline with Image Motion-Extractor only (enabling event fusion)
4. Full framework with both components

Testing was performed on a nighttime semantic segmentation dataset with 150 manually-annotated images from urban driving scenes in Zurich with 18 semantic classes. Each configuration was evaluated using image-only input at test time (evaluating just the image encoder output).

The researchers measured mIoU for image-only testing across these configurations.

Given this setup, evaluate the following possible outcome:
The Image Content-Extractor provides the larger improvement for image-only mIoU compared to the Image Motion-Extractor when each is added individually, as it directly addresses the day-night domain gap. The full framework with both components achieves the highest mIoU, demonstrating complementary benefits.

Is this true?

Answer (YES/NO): YES